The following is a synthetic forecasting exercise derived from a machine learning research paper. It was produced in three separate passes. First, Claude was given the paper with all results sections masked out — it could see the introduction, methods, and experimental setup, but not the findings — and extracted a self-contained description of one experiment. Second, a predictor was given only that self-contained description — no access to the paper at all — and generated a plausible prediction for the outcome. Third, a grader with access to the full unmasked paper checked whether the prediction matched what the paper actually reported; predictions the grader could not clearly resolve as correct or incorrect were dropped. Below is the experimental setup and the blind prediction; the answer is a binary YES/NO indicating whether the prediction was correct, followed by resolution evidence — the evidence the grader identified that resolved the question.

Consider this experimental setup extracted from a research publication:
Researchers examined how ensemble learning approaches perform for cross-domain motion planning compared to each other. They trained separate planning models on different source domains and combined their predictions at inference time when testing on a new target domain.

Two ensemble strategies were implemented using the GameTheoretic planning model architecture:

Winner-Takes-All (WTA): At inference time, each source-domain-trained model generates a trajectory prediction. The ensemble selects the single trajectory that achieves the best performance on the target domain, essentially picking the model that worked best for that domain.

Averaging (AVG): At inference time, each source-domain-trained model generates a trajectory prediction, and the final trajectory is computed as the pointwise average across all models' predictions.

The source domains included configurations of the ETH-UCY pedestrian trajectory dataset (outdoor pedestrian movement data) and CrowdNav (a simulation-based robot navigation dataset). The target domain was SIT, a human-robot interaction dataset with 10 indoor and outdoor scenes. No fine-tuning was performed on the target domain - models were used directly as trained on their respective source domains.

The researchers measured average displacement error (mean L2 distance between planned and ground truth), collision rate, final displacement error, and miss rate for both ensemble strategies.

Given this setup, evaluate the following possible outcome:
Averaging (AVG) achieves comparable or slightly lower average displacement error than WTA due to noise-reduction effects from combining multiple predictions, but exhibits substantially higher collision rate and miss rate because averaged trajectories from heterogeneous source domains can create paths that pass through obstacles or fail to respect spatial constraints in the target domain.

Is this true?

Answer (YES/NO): NO